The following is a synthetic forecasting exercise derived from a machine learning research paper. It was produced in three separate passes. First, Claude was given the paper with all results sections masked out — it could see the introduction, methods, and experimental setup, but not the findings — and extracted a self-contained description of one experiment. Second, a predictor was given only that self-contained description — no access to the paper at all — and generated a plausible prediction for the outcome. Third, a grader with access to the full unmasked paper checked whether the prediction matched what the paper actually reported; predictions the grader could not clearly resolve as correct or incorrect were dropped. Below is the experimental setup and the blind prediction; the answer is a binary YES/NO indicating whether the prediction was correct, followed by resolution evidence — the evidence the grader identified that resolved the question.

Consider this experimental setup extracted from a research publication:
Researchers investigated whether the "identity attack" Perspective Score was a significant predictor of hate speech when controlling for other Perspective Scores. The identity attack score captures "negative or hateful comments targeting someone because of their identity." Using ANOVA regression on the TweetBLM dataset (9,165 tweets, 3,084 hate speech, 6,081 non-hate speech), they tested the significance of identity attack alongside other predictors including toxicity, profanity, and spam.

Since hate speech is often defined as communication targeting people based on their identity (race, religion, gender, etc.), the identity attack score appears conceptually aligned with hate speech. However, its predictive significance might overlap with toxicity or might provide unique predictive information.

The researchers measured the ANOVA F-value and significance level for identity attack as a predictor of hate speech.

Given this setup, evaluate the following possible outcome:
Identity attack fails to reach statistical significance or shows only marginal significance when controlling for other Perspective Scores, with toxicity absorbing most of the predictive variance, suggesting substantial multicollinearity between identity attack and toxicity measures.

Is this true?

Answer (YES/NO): NO